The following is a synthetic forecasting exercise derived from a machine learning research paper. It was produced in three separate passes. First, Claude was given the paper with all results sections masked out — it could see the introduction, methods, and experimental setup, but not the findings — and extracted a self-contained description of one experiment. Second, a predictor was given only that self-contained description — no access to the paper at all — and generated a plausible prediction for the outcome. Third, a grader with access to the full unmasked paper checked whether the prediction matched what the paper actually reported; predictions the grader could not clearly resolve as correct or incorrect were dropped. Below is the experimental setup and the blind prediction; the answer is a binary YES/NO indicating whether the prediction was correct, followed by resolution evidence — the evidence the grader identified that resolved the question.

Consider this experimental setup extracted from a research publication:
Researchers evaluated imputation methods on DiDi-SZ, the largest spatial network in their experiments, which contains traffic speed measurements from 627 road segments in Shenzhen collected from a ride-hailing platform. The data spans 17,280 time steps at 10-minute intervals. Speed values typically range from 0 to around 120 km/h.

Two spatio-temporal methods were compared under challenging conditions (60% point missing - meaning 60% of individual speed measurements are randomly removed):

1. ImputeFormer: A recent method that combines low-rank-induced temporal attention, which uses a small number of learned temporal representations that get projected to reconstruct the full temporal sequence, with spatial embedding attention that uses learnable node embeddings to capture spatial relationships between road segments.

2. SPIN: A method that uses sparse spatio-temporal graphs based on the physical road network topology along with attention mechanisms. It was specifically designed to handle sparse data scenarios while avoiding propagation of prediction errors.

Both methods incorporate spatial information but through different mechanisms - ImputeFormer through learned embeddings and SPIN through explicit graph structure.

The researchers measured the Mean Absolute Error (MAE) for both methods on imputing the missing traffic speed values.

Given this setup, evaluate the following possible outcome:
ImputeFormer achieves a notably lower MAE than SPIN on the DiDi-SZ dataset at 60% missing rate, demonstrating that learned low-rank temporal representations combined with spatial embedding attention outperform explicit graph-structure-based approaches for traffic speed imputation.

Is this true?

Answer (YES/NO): NO